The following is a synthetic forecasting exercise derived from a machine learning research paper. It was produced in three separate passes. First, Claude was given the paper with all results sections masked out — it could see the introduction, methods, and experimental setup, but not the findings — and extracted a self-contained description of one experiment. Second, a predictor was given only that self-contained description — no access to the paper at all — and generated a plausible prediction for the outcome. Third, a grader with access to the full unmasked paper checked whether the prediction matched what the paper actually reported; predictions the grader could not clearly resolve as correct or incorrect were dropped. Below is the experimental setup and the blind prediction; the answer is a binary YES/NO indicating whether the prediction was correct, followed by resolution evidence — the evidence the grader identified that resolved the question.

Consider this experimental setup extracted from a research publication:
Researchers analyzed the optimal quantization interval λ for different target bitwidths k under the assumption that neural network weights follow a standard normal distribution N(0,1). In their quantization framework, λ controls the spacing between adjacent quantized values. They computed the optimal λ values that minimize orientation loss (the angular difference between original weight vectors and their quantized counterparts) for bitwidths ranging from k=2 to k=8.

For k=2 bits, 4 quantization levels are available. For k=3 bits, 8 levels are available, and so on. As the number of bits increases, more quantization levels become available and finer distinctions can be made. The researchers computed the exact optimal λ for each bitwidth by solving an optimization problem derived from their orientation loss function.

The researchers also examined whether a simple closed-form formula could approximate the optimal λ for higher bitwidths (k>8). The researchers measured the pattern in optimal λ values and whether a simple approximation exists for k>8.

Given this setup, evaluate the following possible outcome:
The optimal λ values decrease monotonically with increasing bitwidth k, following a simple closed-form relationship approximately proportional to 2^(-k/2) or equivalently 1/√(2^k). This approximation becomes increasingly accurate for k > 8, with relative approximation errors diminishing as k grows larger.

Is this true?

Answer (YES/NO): NO